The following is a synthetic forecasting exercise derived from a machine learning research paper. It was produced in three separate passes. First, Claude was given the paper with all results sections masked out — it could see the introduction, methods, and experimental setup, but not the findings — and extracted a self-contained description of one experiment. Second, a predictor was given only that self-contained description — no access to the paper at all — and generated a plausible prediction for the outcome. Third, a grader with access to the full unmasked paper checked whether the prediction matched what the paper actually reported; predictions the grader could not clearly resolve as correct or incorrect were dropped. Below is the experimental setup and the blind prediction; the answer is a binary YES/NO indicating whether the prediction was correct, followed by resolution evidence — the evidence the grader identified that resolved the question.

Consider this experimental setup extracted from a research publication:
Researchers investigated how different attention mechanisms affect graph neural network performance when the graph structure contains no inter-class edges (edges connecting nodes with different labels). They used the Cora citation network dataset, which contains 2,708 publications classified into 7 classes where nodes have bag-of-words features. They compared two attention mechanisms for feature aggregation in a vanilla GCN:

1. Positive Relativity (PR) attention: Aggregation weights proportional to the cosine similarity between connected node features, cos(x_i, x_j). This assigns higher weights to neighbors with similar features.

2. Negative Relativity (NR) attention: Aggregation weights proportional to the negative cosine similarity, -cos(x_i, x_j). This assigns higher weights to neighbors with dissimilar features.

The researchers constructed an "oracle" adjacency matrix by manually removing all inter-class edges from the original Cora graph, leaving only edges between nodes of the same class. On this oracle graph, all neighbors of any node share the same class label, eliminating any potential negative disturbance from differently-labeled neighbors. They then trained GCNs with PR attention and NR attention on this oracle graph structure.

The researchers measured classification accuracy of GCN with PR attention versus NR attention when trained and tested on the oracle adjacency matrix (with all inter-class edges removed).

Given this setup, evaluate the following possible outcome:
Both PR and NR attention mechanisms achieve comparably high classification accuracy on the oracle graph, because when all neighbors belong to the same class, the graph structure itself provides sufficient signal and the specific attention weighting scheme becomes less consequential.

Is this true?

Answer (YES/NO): NO